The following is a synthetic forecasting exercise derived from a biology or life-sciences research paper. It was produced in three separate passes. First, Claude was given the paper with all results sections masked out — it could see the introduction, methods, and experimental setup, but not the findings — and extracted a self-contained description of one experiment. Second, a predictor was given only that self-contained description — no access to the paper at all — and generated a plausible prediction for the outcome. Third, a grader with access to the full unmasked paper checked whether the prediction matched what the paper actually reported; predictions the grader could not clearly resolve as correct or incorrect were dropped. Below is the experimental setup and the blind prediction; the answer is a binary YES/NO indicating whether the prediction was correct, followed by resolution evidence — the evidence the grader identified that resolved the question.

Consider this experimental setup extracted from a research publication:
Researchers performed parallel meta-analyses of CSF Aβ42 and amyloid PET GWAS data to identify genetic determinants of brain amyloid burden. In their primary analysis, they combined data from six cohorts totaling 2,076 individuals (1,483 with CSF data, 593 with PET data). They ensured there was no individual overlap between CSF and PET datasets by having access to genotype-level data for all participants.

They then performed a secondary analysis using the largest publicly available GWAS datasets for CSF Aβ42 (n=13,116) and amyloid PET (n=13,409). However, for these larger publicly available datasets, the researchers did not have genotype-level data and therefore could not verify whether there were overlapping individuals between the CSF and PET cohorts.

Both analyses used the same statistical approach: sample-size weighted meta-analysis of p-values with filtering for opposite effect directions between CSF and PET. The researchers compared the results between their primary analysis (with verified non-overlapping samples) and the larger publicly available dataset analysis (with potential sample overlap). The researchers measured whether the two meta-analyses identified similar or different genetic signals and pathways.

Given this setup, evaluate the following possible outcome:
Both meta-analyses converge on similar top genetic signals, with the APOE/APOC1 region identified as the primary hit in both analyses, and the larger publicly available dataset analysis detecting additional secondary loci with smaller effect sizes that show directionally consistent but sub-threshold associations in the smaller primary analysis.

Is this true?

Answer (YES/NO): NO